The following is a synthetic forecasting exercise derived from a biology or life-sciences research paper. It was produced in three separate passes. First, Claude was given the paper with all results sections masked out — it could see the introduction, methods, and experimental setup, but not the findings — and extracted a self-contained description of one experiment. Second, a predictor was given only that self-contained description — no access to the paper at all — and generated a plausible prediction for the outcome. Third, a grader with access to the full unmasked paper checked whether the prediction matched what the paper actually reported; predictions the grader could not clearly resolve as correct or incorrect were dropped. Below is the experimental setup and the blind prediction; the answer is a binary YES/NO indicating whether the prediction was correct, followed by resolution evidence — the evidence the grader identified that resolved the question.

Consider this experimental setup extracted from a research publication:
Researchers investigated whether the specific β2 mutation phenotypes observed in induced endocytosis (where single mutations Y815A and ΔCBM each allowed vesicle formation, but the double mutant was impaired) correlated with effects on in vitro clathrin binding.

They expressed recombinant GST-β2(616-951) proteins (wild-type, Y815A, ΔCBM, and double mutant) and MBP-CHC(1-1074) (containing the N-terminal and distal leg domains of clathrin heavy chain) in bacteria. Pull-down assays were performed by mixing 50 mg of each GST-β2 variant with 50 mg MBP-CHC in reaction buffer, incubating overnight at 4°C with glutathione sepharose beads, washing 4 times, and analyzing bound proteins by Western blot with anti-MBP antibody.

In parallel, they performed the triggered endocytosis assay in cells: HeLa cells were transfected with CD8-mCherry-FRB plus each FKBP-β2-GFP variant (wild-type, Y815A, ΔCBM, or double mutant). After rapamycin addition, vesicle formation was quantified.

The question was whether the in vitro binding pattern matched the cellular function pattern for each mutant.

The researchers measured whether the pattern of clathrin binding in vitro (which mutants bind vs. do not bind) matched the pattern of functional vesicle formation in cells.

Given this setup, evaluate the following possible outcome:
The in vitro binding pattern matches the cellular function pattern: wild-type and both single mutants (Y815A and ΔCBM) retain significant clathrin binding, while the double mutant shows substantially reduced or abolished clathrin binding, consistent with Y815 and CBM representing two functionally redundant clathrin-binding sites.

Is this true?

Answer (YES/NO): NO